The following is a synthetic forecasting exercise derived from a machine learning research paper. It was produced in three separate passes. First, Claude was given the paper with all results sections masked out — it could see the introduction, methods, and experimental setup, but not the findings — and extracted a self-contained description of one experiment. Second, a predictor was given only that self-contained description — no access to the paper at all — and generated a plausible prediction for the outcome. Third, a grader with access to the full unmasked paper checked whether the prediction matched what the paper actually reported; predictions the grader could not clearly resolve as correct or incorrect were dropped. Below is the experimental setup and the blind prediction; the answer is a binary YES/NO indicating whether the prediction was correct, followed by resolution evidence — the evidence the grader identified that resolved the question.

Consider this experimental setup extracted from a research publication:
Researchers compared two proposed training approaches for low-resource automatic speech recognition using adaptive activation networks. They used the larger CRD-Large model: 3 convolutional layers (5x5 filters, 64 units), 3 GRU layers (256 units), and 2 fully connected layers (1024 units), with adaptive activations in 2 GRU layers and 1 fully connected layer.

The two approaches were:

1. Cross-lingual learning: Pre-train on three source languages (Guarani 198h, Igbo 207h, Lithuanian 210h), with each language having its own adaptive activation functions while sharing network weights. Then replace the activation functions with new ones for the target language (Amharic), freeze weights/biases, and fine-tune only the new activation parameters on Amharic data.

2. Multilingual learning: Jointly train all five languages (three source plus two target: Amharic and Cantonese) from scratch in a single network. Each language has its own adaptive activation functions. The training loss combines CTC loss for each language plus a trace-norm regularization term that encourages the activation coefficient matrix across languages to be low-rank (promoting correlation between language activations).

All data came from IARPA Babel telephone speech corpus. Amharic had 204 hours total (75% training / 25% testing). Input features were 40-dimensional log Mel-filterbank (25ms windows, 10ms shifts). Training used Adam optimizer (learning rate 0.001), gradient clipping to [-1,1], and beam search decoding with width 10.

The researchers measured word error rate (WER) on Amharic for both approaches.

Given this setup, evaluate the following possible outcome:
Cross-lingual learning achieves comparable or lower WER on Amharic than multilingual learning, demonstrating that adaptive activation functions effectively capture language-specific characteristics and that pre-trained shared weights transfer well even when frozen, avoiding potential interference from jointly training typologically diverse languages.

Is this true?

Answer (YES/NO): YES